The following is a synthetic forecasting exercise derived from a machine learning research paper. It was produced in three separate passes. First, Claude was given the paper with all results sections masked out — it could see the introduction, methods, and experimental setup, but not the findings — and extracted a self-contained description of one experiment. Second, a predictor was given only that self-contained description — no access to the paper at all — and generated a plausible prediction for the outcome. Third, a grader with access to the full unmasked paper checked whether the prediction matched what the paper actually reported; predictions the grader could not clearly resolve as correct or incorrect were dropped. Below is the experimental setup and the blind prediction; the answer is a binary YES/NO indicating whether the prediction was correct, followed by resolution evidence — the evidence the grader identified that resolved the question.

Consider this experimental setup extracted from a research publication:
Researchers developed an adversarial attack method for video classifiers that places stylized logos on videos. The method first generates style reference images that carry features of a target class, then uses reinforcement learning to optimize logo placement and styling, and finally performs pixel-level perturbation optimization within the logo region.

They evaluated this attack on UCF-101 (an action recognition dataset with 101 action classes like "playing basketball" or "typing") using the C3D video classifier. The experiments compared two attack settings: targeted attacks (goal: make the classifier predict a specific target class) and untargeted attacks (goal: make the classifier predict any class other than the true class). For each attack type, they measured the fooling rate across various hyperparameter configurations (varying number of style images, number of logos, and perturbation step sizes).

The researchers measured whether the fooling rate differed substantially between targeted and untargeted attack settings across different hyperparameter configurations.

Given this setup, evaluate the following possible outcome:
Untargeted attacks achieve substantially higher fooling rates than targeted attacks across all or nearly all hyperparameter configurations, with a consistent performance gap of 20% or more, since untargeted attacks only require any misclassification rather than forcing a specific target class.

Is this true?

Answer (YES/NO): YES